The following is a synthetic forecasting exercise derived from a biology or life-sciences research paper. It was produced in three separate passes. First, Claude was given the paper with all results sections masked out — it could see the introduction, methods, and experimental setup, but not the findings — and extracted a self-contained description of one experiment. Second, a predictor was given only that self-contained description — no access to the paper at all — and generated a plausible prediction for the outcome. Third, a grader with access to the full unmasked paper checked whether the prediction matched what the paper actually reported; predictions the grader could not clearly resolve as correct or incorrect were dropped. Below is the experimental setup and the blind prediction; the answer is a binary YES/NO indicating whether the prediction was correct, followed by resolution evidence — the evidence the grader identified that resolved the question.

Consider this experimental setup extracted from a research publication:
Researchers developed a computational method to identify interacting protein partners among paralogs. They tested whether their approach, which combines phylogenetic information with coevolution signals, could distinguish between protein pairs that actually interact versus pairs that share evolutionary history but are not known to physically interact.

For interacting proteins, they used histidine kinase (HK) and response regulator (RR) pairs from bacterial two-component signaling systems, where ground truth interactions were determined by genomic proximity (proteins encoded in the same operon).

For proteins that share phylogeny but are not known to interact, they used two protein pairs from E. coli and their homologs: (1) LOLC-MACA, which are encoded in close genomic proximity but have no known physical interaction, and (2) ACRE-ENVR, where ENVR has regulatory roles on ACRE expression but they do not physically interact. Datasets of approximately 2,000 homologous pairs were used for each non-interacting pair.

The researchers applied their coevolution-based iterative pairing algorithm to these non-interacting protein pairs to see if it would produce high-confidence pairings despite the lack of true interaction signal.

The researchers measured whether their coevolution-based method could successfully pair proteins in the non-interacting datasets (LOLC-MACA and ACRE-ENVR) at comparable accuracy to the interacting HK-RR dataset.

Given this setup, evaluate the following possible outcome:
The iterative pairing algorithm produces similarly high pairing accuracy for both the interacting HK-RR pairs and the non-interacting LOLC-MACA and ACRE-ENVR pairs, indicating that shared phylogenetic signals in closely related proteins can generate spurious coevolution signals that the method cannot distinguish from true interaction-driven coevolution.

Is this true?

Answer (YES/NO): YES